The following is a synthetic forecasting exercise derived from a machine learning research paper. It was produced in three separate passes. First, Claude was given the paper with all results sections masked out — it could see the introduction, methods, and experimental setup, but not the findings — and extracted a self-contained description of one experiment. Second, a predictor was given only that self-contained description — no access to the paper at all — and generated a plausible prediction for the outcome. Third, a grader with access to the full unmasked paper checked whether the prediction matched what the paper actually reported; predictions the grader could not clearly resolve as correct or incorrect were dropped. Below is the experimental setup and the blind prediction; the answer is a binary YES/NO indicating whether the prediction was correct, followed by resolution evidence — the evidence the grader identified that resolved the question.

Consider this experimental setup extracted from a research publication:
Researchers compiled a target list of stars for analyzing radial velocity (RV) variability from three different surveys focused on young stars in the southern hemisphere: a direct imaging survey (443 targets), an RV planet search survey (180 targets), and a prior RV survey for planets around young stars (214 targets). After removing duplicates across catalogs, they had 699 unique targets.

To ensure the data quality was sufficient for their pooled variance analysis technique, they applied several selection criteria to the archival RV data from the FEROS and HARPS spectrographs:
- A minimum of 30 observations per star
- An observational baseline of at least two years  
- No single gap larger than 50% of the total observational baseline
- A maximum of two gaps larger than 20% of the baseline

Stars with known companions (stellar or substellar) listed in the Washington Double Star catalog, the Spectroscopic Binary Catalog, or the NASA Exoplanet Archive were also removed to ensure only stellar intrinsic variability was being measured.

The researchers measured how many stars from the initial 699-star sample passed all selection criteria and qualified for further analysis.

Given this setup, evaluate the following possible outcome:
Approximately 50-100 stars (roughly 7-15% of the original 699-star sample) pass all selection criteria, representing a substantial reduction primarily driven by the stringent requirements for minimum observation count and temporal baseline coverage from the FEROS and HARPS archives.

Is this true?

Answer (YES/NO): NO